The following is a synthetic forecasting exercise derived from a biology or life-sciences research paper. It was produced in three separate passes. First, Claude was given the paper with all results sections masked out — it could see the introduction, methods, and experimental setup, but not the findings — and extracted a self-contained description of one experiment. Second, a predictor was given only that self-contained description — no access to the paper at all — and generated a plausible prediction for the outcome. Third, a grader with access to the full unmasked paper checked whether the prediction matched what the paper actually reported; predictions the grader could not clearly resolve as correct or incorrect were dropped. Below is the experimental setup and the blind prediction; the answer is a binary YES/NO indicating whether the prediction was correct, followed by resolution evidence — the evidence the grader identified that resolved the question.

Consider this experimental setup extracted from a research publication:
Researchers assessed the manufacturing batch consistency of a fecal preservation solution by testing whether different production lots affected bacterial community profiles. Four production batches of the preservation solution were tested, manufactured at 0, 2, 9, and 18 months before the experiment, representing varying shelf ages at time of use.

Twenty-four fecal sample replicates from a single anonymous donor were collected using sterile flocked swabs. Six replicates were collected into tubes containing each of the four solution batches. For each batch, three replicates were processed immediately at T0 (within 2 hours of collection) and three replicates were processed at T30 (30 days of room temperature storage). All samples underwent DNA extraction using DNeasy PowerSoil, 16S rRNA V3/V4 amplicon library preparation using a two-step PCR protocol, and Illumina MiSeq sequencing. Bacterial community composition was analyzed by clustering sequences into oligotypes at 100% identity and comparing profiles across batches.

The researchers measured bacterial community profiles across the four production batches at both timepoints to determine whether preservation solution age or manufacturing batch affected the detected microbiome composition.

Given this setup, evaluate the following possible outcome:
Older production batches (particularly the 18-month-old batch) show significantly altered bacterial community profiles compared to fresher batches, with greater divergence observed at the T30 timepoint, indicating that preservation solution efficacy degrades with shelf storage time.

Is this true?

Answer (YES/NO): NO